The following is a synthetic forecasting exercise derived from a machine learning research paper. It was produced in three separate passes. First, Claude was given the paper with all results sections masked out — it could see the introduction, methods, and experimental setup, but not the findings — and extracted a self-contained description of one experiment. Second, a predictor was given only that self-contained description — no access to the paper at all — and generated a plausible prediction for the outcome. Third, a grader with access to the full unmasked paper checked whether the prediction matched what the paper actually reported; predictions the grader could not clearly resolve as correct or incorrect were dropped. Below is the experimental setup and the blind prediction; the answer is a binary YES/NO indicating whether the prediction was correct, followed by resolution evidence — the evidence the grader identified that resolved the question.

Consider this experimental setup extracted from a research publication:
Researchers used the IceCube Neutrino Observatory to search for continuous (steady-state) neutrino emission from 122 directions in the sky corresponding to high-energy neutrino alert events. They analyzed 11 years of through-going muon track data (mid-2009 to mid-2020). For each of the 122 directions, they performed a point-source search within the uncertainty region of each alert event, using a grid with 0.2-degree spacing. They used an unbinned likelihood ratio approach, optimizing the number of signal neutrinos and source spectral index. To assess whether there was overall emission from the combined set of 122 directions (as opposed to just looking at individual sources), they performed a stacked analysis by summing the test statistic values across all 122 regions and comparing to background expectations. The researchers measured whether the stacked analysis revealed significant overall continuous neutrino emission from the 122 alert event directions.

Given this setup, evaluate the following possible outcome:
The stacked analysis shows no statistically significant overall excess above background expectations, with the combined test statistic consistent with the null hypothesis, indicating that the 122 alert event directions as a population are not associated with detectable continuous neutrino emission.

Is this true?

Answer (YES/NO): YES